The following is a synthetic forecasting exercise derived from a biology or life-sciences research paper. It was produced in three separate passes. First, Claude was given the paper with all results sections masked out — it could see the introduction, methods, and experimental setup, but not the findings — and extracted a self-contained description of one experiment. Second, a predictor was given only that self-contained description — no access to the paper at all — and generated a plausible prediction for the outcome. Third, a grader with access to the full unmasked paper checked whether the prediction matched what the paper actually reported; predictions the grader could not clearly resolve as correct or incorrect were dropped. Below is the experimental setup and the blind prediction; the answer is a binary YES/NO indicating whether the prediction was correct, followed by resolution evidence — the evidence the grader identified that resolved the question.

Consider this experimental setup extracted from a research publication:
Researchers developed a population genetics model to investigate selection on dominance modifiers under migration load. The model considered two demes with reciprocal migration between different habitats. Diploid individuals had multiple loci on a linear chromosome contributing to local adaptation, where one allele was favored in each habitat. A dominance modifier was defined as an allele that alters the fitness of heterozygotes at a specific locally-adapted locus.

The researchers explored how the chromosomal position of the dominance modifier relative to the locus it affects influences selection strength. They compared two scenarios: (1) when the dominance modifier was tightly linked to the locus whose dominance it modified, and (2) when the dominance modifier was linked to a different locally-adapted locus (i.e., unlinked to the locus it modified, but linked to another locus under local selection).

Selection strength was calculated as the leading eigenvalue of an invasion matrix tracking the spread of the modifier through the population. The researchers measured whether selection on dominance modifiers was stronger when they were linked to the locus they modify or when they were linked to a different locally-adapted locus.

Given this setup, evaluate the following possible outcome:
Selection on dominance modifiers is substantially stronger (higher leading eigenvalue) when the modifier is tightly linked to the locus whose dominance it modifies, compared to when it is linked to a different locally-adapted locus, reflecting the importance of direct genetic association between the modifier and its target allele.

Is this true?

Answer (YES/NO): NO